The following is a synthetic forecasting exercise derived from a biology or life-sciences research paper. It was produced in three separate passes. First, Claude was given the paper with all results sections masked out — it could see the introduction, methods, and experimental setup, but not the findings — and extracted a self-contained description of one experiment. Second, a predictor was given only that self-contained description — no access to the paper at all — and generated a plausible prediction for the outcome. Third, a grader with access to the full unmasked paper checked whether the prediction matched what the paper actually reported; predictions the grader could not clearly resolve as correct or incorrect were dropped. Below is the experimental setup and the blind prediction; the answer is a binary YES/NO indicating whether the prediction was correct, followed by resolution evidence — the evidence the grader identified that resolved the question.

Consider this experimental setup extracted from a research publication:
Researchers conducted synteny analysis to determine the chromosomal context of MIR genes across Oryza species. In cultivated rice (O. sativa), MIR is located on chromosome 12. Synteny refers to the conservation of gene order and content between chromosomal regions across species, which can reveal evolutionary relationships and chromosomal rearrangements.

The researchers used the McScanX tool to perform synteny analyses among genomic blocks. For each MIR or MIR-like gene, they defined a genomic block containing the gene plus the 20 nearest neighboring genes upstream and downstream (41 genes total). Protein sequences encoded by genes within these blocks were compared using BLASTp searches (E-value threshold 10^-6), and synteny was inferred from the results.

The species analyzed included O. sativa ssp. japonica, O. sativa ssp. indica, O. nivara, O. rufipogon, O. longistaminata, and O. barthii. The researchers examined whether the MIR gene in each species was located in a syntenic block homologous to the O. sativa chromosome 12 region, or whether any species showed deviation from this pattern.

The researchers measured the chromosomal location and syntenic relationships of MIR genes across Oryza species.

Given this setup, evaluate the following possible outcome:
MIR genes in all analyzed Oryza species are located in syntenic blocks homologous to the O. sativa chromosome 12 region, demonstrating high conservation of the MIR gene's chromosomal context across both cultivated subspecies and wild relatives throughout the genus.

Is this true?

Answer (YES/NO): NO